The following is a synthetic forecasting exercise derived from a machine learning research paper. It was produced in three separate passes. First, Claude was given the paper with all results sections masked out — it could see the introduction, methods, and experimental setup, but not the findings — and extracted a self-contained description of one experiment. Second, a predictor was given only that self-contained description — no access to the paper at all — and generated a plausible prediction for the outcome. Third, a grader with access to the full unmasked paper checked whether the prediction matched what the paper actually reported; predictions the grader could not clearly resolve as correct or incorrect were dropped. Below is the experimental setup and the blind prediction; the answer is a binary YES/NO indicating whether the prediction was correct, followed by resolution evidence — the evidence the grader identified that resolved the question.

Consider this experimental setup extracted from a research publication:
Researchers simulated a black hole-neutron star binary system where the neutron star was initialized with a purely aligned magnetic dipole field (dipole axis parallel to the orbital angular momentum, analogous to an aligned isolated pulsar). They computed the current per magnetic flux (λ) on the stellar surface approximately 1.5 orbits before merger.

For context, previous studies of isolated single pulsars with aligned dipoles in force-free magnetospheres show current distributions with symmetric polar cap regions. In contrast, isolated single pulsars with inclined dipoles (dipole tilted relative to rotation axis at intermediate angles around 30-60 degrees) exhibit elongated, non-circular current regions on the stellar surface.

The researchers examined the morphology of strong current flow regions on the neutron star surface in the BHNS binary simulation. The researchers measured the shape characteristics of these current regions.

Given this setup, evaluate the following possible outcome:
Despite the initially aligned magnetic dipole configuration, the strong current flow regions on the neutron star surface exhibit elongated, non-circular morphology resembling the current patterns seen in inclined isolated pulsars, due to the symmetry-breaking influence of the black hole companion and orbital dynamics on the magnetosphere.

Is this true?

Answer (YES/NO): YES